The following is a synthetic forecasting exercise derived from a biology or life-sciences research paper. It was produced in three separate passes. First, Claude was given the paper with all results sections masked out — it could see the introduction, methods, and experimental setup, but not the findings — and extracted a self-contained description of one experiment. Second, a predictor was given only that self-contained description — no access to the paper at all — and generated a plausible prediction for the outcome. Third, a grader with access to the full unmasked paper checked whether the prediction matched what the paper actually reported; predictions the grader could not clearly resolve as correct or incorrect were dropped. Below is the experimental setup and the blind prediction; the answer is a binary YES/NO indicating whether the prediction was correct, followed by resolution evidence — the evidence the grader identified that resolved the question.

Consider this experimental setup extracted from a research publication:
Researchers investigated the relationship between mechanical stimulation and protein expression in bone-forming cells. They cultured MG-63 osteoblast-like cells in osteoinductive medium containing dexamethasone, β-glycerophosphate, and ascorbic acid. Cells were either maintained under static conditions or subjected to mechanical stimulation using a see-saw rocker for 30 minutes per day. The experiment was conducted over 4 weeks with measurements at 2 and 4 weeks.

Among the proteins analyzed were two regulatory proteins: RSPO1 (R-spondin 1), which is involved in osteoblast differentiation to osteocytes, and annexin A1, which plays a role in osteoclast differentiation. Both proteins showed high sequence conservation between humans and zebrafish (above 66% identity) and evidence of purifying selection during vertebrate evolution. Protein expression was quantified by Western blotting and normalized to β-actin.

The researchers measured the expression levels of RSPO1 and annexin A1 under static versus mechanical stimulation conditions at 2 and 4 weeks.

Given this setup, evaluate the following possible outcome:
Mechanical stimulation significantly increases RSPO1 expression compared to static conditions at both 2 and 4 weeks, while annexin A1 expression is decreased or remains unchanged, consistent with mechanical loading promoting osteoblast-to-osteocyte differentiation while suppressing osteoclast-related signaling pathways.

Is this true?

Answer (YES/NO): NO